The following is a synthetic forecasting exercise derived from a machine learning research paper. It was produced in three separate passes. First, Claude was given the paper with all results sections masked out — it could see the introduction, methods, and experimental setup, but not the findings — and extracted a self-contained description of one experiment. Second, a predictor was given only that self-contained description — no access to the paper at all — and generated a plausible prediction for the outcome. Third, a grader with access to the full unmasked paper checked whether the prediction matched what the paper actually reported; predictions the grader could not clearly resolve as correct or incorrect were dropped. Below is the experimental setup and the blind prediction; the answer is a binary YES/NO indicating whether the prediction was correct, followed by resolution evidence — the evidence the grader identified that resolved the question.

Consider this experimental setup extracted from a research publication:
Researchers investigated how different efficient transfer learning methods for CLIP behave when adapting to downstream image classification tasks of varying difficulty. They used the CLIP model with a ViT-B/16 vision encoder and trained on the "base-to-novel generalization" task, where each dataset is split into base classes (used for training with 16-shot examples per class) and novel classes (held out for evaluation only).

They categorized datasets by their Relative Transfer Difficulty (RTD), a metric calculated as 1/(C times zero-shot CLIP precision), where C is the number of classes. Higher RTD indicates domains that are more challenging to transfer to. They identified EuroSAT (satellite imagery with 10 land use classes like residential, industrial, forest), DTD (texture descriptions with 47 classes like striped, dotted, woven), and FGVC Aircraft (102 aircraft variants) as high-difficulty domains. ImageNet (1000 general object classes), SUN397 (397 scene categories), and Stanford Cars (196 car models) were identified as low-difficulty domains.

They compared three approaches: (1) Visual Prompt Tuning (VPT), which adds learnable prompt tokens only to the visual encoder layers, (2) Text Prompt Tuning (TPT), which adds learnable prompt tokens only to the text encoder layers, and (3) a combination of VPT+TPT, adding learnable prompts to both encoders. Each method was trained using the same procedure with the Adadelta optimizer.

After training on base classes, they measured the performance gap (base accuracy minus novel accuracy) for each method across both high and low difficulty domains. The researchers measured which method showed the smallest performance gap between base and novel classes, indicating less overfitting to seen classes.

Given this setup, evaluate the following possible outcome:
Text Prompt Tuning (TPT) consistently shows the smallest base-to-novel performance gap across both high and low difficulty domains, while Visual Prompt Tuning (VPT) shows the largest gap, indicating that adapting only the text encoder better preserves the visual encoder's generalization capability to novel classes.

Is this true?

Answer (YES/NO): NO